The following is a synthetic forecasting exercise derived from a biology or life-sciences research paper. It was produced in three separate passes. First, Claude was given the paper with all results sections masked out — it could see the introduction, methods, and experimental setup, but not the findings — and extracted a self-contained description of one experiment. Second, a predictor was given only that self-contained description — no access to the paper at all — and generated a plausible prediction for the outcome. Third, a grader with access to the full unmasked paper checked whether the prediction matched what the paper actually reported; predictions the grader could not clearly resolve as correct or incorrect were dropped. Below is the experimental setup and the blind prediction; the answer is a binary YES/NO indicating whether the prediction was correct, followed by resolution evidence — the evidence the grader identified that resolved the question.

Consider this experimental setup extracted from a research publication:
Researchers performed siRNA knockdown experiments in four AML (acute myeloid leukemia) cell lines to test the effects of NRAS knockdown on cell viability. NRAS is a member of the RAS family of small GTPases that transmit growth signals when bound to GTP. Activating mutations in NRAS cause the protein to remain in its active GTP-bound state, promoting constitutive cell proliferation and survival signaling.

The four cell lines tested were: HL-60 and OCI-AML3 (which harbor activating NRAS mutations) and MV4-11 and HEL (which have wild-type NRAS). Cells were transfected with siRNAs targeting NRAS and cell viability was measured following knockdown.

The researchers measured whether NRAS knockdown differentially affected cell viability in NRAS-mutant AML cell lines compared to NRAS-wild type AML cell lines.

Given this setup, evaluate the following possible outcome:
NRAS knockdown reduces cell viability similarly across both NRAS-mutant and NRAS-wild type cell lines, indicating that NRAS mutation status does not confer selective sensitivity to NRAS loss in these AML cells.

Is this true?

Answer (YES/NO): NO